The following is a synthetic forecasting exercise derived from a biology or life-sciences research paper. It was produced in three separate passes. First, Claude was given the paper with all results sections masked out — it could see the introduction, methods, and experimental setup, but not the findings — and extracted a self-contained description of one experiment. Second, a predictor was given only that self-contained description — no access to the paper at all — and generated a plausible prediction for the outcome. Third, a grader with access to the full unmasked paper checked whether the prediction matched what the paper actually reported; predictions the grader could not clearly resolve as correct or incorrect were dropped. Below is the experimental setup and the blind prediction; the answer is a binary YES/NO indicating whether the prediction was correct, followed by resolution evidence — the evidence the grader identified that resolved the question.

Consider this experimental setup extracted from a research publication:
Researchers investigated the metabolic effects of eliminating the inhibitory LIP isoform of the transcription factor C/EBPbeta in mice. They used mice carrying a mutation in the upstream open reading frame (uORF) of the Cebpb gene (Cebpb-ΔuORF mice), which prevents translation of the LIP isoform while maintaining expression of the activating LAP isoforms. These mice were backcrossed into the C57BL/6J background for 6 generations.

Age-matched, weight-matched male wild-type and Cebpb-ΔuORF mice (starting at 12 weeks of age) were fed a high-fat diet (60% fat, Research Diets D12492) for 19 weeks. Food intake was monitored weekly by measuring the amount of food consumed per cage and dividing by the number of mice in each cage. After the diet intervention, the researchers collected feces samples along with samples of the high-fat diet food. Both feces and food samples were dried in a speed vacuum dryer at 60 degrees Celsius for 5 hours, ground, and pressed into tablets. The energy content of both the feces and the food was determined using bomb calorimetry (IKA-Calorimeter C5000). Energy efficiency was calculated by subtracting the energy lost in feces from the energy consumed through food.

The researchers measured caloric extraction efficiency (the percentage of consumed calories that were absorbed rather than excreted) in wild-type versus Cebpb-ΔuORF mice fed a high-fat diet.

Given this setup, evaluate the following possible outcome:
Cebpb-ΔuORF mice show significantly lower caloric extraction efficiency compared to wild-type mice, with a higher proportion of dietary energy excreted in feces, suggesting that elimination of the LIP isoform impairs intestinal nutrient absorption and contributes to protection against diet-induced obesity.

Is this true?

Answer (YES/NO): NO